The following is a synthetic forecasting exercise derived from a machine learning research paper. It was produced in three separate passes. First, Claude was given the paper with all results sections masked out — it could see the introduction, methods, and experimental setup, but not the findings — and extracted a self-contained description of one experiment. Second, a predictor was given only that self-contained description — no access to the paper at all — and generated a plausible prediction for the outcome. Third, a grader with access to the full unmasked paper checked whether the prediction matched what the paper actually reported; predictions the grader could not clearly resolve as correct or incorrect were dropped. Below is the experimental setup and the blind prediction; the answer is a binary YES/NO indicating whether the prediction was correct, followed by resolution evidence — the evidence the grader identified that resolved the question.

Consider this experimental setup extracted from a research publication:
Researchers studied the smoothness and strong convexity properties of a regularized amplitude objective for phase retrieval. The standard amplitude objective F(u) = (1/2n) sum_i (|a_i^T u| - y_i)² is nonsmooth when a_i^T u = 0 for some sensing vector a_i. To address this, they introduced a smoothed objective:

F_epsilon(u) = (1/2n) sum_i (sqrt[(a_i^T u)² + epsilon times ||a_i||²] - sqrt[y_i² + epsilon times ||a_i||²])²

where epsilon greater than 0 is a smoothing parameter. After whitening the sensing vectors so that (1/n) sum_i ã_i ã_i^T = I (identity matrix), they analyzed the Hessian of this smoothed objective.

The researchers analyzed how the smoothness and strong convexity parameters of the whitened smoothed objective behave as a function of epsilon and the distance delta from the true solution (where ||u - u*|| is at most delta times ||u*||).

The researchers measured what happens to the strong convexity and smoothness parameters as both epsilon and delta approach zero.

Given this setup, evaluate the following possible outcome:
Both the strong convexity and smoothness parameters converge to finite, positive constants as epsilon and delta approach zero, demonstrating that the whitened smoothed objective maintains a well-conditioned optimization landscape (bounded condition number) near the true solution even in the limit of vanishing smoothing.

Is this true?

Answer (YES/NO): YES